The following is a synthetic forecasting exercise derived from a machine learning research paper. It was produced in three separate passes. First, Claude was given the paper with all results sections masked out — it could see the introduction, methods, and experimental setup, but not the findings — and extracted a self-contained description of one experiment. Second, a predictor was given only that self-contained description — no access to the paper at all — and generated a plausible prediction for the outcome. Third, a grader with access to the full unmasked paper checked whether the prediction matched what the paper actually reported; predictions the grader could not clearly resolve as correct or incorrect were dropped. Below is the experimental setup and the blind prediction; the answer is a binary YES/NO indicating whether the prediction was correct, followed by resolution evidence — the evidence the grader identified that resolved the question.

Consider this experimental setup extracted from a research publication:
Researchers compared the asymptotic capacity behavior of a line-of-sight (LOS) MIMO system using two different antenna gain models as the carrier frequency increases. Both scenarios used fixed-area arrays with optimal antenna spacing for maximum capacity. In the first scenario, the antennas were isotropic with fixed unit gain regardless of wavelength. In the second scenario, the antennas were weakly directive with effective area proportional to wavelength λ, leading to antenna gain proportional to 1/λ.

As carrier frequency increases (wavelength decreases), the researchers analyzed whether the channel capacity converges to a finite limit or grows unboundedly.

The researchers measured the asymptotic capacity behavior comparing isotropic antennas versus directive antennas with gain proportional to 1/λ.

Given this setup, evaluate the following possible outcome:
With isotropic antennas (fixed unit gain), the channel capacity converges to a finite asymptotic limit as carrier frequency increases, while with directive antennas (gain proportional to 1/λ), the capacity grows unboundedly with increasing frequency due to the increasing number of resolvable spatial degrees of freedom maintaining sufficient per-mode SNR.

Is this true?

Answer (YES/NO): YES